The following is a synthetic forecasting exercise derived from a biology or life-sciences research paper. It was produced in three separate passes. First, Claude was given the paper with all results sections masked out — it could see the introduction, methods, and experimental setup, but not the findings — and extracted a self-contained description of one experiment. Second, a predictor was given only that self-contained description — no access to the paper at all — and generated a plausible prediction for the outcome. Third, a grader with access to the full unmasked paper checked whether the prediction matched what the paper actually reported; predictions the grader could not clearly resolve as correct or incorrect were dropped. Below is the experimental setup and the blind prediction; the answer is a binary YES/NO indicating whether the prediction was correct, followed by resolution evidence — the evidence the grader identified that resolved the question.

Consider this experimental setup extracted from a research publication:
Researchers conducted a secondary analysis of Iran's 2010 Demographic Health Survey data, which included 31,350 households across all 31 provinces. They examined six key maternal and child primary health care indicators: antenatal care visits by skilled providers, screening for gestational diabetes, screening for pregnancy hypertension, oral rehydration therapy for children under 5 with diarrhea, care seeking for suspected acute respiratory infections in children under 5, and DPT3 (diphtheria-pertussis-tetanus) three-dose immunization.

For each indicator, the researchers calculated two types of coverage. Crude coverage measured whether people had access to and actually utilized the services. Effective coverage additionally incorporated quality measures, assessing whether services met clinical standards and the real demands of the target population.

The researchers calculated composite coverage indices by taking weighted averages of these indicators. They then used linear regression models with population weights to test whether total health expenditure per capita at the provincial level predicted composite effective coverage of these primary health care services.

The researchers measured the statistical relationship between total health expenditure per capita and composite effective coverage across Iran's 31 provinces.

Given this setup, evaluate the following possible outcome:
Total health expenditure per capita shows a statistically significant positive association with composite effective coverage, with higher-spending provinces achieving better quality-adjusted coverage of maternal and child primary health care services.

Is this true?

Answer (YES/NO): NO